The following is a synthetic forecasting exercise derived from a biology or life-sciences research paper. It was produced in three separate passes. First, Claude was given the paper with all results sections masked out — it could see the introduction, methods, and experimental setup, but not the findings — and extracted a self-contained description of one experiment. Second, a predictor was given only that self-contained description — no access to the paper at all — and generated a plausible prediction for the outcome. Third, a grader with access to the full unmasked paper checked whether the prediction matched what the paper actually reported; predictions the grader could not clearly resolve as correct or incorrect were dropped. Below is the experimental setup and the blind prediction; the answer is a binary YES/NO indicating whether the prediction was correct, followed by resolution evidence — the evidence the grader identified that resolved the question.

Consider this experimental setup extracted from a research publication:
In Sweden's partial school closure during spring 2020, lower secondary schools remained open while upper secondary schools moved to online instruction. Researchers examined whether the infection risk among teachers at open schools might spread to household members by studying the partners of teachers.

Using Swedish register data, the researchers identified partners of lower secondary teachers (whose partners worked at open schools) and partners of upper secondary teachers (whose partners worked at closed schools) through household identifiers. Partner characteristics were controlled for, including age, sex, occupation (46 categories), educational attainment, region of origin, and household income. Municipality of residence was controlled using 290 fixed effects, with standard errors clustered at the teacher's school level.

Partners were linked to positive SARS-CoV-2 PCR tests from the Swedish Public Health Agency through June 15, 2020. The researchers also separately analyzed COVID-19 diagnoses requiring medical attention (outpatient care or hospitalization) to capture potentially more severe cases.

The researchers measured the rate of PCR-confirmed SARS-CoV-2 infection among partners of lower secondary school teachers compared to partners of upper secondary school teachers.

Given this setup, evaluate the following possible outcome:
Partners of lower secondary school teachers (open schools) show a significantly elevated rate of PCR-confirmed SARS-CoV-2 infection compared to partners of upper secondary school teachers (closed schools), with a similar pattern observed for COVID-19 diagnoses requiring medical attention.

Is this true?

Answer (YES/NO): NO